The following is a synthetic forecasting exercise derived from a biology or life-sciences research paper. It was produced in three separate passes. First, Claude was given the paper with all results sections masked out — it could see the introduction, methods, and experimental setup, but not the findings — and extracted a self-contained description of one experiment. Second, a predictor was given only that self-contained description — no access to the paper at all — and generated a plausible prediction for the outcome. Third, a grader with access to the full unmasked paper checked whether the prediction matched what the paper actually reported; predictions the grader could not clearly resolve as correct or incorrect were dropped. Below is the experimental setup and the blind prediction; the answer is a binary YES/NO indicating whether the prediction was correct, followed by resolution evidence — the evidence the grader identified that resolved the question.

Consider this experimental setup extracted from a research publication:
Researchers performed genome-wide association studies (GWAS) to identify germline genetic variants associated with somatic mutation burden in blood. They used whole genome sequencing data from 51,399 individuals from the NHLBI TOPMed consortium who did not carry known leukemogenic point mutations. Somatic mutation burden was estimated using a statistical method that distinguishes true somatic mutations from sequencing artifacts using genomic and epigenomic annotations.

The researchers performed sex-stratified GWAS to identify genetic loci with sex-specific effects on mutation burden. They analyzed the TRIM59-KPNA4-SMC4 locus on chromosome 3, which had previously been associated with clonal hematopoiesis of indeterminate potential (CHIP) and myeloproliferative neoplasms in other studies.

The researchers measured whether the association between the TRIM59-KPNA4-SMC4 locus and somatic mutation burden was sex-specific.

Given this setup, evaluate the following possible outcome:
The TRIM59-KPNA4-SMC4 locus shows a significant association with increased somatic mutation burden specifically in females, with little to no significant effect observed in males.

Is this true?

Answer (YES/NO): YES